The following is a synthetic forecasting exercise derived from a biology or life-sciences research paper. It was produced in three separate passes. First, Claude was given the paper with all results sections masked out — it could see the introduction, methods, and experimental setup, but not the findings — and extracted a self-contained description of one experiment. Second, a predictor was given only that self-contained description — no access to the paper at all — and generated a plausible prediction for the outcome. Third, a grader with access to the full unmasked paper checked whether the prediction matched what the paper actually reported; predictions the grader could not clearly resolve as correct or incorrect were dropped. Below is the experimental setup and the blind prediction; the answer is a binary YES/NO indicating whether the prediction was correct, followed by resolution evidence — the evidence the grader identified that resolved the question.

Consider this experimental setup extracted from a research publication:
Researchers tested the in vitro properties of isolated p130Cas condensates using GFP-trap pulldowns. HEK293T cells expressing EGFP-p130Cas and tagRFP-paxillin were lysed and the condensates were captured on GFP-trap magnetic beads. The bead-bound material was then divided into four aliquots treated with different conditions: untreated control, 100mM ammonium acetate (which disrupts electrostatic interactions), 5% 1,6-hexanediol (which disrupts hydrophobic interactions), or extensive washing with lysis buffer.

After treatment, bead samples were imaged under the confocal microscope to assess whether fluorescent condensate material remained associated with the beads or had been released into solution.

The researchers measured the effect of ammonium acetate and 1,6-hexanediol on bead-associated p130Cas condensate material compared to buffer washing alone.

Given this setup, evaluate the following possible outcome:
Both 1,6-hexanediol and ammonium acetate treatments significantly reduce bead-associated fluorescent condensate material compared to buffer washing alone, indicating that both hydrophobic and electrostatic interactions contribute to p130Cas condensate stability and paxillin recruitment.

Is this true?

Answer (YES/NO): NO